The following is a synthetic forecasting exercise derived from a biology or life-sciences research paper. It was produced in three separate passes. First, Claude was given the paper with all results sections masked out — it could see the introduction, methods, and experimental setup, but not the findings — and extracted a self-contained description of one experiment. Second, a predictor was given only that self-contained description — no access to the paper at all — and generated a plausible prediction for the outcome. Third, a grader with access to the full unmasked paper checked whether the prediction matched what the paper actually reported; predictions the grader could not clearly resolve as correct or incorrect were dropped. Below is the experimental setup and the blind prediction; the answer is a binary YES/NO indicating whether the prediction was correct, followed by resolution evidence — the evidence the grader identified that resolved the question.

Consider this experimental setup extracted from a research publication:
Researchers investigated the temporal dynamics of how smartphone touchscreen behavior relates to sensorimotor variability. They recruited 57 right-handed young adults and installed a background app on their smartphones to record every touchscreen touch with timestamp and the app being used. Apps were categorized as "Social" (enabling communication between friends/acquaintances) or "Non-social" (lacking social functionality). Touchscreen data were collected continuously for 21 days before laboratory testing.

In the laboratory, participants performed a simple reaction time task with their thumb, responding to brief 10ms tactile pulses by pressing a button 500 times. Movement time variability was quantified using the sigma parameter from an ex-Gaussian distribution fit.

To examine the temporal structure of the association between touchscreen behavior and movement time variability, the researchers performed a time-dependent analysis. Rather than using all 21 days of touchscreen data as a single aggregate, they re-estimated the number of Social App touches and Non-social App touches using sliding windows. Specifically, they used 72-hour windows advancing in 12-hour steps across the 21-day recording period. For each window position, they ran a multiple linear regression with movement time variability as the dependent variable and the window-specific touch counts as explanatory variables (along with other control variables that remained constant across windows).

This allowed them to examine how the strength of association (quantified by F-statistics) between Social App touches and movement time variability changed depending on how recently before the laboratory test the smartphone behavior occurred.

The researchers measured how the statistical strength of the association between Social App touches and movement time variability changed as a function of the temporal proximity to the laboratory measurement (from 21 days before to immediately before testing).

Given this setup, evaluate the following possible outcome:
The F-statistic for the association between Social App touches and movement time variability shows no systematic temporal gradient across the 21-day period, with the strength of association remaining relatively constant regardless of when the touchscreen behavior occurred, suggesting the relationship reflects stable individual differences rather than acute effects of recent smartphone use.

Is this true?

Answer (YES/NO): NO